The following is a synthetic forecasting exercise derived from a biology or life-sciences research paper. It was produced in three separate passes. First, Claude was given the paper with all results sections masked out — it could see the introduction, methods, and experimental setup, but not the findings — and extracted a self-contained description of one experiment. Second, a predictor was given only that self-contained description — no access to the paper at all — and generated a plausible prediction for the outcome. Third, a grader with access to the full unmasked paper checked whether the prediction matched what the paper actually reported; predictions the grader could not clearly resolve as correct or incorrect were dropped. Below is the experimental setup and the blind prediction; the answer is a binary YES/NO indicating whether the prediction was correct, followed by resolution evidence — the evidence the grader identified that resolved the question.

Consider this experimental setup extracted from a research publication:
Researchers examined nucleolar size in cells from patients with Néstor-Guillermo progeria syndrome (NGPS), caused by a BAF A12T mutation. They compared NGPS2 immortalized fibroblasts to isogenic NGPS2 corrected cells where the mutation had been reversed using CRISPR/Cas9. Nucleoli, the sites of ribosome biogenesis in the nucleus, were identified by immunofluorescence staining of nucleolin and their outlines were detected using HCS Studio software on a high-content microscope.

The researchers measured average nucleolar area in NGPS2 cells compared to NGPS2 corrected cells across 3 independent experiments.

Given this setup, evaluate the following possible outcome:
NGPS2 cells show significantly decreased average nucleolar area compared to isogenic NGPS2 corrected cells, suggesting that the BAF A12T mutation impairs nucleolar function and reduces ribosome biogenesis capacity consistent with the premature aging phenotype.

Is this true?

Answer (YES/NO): NO